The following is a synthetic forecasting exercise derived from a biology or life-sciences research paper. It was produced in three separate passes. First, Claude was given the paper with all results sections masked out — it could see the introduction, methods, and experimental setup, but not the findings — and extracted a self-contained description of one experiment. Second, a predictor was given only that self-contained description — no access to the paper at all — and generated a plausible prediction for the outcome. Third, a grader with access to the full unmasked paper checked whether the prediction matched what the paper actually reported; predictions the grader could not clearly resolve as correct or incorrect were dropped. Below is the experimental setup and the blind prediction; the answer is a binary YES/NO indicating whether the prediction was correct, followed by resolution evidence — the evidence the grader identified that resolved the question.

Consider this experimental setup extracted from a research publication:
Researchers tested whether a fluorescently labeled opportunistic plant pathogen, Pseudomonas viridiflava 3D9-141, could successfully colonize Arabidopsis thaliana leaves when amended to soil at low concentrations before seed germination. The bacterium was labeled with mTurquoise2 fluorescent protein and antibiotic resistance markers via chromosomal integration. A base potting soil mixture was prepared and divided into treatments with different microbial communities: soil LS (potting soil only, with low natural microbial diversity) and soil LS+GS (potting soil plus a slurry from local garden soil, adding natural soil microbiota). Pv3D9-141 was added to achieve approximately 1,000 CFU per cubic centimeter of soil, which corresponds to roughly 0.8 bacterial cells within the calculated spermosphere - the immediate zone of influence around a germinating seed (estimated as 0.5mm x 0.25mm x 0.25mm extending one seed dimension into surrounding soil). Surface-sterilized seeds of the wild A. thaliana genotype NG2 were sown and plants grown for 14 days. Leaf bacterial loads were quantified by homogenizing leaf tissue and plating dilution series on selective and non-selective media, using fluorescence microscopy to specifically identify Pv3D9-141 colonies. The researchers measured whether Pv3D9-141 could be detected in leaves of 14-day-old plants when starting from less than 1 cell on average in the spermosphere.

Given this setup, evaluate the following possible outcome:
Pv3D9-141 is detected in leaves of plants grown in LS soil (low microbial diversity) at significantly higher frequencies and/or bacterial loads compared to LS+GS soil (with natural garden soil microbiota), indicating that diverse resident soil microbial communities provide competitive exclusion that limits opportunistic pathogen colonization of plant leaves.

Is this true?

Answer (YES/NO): NO